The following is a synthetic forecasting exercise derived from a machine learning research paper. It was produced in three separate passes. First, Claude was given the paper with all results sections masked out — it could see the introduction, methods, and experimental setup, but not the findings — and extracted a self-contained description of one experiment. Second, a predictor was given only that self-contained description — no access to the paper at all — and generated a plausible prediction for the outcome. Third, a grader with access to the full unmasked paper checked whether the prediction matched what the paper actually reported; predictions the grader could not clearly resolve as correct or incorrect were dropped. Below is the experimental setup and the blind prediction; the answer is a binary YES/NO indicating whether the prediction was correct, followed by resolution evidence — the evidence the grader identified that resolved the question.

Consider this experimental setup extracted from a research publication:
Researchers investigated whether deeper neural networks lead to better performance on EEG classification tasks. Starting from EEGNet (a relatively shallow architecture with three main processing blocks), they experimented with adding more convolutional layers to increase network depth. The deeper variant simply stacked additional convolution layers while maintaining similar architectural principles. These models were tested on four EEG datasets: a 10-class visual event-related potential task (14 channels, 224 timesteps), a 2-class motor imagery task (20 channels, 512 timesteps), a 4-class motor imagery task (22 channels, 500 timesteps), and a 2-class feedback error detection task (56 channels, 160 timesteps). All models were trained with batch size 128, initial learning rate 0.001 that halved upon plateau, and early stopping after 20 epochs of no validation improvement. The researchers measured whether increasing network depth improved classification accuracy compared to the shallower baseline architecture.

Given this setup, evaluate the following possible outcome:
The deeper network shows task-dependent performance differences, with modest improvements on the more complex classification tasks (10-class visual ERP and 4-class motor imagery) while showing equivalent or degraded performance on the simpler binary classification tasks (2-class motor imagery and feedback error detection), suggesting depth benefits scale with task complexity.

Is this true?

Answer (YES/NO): NO